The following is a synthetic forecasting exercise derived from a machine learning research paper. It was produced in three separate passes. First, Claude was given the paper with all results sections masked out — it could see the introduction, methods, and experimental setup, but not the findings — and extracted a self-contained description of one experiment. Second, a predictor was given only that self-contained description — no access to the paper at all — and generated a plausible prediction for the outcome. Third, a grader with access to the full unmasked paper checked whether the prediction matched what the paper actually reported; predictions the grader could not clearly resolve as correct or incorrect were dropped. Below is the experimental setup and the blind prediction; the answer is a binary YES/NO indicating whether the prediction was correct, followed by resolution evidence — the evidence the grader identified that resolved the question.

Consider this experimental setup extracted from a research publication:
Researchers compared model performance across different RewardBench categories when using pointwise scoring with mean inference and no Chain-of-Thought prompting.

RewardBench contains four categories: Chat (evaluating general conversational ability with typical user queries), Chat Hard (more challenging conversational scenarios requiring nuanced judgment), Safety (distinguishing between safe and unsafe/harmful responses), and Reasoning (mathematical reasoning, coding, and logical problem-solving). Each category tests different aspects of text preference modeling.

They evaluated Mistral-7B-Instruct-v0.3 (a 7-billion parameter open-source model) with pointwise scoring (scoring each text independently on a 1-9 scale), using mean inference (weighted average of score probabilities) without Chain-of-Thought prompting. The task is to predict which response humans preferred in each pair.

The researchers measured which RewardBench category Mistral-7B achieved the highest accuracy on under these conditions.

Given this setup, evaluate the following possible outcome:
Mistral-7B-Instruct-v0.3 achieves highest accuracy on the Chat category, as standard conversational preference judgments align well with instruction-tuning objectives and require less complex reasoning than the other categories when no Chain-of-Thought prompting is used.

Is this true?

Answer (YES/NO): YES